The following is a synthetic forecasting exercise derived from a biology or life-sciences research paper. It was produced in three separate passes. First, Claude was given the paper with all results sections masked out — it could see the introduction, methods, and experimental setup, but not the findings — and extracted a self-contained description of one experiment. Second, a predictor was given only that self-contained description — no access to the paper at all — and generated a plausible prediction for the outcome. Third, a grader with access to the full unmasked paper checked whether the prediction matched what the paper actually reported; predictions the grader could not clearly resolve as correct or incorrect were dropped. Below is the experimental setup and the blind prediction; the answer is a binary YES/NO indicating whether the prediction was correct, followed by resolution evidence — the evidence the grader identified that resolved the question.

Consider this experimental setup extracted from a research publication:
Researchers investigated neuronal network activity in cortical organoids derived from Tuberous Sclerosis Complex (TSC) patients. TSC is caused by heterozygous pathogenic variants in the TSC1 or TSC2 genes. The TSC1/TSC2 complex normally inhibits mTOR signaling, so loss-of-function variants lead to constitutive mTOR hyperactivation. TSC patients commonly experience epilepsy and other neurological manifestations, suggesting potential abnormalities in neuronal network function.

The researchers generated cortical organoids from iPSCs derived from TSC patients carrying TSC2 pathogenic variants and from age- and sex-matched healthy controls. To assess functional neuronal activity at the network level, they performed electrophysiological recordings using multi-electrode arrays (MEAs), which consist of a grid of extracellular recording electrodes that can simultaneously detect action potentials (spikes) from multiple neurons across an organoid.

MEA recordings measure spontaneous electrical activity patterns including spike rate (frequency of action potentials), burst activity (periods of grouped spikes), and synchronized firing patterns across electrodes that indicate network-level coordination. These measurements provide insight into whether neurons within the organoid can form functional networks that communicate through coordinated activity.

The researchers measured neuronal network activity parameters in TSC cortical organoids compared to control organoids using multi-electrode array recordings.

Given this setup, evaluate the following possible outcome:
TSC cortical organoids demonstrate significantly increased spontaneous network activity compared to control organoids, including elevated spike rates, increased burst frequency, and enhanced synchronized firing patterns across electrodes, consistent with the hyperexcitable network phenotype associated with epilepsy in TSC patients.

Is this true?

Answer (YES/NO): YES